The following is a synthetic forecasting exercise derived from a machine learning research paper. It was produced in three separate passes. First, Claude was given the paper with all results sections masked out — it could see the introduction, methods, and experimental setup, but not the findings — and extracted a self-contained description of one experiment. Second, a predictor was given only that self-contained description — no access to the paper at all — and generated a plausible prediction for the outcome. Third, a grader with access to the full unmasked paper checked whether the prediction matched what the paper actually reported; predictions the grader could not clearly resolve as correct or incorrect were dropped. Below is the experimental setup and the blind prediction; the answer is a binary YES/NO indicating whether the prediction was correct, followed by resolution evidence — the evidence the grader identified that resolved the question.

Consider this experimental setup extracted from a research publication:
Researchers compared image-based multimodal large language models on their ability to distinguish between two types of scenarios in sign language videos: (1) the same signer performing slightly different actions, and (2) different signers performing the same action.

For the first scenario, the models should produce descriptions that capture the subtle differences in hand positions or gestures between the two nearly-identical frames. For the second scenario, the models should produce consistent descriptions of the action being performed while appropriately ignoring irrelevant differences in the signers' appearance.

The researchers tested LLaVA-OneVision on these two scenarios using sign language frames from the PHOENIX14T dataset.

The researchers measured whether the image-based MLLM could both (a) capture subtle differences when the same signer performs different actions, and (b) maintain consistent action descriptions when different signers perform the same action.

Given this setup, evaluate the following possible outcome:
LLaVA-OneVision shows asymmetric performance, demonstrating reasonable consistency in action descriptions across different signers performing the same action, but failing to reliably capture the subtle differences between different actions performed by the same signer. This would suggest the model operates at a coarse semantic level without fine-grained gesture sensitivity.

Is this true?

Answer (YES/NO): NO